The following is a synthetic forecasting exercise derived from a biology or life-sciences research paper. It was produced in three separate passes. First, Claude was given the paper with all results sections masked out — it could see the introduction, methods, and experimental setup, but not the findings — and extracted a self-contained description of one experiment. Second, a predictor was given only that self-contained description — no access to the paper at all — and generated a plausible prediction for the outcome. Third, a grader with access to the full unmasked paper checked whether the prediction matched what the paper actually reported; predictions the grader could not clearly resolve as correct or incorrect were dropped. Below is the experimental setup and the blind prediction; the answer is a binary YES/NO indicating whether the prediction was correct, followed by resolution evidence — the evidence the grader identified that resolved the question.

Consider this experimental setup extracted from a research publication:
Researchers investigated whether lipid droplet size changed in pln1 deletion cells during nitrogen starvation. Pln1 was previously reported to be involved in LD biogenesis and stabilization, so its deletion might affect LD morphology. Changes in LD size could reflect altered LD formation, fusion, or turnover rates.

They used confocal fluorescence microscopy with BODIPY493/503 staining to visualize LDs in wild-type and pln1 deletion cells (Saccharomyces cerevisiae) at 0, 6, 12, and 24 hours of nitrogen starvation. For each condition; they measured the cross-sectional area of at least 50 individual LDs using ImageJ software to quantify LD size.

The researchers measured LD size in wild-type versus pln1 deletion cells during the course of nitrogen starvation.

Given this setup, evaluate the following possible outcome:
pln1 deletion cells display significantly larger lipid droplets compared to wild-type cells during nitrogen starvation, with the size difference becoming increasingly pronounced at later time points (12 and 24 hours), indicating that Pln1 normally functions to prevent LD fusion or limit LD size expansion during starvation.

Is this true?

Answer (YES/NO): NO